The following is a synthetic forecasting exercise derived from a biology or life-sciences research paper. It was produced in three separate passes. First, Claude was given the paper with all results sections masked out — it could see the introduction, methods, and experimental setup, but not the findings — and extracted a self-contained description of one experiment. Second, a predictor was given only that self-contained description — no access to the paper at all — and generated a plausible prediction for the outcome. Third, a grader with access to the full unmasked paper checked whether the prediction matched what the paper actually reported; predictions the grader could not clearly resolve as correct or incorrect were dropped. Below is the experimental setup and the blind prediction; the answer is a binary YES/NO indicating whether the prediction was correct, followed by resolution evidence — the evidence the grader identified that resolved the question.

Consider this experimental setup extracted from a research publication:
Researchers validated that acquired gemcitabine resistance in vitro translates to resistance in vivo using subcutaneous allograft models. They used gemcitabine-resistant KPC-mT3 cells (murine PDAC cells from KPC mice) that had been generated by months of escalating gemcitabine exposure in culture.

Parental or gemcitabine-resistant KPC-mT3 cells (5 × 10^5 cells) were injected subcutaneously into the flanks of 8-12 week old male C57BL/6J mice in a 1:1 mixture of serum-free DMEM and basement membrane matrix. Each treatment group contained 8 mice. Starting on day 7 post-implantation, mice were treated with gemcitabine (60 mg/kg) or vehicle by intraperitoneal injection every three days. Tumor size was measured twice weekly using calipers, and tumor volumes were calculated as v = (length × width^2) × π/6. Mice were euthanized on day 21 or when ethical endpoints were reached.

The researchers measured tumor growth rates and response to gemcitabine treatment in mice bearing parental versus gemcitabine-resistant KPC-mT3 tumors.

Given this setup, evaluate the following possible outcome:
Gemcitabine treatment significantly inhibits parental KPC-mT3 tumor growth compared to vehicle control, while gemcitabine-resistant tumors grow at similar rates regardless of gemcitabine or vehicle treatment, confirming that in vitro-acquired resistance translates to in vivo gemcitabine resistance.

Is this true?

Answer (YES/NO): YES